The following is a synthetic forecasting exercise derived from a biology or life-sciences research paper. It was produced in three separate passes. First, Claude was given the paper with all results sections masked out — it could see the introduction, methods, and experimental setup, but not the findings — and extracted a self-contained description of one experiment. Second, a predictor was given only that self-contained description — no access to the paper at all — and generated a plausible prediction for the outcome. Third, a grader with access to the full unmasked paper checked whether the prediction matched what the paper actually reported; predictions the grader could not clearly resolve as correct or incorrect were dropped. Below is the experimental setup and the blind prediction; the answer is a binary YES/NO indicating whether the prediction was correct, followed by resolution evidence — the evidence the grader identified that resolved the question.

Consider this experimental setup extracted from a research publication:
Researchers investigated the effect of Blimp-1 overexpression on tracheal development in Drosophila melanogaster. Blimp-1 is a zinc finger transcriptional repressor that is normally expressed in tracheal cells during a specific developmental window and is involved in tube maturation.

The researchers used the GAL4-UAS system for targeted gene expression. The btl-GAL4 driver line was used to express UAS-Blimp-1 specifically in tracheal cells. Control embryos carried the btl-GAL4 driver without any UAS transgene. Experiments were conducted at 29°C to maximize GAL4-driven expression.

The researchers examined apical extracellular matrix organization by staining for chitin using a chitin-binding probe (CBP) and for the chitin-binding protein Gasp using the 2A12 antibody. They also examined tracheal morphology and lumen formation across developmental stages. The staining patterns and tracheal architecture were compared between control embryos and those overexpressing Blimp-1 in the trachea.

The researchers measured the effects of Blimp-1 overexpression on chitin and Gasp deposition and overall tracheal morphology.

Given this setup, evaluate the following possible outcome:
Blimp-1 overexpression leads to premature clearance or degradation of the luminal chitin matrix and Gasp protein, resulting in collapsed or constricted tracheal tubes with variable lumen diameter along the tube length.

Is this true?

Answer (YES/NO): NO